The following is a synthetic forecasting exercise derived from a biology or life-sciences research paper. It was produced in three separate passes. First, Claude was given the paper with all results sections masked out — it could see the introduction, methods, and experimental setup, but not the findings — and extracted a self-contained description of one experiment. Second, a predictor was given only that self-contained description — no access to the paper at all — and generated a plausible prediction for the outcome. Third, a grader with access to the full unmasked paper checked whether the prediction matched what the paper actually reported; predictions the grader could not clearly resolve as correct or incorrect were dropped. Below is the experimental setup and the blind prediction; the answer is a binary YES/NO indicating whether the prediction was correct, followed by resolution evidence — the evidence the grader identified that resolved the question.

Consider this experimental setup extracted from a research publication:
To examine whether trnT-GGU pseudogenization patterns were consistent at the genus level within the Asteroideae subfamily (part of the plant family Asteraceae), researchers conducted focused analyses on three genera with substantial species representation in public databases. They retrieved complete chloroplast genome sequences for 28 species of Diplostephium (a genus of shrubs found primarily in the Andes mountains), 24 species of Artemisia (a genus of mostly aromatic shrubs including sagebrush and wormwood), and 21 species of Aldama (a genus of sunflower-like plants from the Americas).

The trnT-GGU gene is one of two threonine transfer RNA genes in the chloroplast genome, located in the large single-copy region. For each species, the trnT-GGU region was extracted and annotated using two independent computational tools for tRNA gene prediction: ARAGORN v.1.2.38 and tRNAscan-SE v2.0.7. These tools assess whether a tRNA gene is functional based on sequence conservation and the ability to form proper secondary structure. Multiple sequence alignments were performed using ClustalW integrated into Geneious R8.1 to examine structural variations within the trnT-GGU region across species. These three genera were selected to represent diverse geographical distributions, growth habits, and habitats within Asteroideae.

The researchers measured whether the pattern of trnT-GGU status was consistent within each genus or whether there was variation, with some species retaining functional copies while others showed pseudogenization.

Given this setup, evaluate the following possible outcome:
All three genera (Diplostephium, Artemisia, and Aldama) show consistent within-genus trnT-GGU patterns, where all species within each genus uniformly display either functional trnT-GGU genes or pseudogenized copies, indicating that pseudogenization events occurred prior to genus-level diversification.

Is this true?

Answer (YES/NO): YES